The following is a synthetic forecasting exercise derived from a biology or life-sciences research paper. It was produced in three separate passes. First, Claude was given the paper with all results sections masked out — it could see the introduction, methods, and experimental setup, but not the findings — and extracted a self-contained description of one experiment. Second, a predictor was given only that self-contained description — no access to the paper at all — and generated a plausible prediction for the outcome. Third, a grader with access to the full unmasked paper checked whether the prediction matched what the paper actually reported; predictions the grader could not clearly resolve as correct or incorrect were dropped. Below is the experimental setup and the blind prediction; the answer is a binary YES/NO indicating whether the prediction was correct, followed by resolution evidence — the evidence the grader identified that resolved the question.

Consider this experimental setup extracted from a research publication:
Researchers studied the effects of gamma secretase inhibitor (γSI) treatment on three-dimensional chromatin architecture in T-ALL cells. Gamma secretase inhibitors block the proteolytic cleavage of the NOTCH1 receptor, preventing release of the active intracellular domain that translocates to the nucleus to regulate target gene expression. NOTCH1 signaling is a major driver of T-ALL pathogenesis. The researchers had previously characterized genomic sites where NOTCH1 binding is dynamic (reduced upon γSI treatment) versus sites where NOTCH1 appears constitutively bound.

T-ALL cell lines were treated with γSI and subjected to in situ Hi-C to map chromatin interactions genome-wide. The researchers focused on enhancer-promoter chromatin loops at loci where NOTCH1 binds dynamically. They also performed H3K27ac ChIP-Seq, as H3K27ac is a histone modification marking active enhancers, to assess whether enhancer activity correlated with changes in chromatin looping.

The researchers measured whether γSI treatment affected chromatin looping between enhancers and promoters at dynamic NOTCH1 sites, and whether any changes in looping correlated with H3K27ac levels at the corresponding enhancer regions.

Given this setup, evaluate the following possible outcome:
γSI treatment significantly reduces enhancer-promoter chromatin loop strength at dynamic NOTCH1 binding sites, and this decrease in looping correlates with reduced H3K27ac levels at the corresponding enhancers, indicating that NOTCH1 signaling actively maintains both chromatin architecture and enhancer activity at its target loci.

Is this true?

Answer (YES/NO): NO